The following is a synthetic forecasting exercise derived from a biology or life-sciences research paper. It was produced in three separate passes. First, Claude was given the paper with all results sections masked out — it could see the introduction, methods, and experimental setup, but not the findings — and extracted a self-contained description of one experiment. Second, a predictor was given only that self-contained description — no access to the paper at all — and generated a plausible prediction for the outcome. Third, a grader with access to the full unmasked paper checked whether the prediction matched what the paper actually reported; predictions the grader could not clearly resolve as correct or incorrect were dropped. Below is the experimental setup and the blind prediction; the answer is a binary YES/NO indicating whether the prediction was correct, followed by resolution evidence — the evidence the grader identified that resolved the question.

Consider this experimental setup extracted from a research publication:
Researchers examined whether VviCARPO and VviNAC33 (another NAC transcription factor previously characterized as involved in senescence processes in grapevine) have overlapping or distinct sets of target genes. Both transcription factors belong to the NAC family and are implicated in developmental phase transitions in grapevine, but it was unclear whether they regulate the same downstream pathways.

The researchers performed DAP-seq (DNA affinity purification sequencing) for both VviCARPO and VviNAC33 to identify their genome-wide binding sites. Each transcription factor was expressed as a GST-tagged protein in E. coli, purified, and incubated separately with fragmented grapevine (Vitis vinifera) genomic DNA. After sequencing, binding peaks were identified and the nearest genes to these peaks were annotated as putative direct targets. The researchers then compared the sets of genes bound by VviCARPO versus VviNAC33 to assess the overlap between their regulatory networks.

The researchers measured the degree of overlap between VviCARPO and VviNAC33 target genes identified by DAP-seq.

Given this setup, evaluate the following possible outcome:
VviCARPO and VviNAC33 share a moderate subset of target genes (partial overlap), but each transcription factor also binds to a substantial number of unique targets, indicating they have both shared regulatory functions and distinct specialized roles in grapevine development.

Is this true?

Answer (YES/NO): YES